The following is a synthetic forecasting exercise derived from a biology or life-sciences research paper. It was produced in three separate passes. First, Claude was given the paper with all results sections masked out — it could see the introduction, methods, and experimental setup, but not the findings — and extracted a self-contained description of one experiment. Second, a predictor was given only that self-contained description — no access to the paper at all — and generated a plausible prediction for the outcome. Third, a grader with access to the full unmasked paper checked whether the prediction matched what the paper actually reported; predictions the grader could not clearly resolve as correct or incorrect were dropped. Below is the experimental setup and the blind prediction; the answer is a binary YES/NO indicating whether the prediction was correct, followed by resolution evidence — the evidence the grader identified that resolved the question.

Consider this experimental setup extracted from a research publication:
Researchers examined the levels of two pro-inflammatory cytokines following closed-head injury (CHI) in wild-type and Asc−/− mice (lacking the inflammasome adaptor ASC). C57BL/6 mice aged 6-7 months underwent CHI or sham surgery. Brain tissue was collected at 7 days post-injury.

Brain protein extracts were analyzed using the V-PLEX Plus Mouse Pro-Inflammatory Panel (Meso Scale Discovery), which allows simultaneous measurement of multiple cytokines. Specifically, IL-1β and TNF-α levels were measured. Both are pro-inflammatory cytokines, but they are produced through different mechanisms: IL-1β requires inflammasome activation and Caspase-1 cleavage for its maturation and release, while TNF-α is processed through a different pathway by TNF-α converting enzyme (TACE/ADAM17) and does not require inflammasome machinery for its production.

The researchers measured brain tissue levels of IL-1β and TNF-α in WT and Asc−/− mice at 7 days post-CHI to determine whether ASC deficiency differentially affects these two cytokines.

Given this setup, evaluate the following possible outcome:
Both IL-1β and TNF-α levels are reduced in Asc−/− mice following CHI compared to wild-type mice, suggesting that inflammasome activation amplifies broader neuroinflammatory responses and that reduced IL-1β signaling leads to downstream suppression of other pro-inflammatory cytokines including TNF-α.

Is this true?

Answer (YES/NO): YES